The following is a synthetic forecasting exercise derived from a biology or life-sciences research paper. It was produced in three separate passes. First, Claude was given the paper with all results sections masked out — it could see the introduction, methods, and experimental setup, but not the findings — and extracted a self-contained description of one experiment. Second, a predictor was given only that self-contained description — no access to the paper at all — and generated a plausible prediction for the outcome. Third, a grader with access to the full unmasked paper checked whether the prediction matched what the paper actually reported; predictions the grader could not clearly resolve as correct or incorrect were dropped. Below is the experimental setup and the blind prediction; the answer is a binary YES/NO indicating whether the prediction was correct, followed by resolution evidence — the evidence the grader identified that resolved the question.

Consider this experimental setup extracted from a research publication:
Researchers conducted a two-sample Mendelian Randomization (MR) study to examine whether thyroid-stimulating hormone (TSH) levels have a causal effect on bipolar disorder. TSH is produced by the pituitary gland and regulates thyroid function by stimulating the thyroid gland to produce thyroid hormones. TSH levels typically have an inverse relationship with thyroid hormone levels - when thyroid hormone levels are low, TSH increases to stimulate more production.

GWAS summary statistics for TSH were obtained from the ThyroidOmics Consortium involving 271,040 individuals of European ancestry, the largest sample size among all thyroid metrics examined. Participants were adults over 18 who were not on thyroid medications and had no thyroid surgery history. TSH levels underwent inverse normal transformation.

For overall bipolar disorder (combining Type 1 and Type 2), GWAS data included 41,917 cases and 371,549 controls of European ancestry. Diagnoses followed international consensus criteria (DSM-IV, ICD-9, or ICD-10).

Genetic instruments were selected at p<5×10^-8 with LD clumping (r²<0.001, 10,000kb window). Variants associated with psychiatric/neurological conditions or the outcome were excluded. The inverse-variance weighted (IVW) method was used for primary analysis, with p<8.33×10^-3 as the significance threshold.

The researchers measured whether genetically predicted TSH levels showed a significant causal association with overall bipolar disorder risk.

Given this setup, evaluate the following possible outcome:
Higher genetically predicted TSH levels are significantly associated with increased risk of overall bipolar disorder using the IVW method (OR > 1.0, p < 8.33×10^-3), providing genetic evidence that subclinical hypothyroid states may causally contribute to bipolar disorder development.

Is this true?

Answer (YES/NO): NO